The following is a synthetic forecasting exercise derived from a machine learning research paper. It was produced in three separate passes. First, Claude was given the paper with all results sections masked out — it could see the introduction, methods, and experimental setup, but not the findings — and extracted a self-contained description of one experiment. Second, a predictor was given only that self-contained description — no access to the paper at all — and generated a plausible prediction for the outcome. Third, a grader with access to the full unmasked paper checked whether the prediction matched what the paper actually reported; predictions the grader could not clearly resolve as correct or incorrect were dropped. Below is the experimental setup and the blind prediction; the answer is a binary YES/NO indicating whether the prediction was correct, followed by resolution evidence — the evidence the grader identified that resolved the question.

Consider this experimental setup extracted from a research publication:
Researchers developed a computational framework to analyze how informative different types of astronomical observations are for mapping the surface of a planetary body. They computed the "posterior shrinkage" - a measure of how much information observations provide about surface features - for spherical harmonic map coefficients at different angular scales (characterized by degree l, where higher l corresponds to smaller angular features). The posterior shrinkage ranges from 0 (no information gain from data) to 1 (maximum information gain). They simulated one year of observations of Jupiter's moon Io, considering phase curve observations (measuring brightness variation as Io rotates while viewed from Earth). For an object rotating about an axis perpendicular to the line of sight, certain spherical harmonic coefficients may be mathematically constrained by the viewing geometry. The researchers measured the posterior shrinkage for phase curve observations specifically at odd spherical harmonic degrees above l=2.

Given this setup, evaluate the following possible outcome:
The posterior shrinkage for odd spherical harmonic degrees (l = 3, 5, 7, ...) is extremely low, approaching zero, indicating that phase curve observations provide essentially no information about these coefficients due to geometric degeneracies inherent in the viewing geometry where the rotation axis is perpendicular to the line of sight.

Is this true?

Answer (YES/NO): NO